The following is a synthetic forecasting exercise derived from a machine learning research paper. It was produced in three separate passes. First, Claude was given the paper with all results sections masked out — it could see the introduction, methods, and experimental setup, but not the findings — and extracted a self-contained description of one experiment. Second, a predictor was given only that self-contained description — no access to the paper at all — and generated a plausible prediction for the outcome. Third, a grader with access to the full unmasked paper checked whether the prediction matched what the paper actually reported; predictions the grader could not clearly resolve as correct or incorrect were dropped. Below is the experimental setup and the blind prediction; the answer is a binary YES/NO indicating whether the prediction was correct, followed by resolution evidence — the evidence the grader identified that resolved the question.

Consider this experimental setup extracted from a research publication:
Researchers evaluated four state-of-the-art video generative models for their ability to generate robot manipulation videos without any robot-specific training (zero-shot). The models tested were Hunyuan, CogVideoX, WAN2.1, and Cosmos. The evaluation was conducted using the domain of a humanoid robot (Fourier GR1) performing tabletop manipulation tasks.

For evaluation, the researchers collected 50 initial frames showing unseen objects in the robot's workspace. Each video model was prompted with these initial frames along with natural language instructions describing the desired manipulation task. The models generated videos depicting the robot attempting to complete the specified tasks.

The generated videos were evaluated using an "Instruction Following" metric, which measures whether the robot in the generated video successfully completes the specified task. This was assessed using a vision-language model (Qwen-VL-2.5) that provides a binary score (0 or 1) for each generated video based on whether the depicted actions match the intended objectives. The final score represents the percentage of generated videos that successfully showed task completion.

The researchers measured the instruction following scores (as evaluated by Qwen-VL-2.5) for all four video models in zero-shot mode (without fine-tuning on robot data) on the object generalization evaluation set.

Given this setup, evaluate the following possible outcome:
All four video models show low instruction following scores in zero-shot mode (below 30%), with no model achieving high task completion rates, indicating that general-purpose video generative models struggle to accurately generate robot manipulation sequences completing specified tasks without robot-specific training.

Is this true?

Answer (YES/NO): NO